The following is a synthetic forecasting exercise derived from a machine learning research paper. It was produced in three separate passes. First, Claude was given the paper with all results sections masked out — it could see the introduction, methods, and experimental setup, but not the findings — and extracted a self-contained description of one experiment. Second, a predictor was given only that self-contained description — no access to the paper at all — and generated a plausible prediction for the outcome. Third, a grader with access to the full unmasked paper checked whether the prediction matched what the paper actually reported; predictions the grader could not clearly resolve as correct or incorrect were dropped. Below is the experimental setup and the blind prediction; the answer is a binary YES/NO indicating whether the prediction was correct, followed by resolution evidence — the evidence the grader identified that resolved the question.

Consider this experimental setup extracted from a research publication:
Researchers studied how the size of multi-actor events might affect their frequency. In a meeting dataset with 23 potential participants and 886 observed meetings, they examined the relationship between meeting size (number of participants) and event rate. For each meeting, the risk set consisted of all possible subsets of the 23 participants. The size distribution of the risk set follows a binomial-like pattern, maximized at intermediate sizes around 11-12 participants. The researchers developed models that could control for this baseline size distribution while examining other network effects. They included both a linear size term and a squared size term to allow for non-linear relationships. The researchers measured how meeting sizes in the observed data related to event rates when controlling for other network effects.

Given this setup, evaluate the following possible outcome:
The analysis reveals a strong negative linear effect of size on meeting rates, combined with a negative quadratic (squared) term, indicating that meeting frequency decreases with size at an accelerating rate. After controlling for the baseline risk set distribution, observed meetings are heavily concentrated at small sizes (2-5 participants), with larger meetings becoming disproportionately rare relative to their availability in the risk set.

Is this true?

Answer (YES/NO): NO